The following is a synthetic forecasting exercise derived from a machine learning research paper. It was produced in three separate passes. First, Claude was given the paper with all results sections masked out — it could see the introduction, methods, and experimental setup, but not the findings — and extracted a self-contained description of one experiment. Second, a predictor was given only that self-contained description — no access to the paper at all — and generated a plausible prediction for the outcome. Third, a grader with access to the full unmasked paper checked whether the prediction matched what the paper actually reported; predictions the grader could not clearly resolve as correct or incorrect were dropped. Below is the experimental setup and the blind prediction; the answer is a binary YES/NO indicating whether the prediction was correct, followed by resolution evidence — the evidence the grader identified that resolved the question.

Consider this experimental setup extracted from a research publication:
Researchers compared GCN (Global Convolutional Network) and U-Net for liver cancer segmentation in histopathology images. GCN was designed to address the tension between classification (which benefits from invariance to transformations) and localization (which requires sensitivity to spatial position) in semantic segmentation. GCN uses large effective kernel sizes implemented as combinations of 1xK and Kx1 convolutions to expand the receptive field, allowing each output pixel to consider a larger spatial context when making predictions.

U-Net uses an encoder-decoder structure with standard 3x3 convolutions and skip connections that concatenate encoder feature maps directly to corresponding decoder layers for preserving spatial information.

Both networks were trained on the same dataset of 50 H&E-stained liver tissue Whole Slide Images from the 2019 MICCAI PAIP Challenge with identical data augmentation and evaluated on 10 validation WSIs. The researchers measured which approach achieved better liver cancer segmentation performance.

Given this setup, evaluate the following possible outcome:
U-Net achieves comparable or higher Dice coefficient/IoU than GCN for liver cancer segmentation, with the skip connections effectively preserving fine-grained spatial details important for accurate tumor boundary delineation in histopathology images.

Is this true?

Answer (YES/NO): YES